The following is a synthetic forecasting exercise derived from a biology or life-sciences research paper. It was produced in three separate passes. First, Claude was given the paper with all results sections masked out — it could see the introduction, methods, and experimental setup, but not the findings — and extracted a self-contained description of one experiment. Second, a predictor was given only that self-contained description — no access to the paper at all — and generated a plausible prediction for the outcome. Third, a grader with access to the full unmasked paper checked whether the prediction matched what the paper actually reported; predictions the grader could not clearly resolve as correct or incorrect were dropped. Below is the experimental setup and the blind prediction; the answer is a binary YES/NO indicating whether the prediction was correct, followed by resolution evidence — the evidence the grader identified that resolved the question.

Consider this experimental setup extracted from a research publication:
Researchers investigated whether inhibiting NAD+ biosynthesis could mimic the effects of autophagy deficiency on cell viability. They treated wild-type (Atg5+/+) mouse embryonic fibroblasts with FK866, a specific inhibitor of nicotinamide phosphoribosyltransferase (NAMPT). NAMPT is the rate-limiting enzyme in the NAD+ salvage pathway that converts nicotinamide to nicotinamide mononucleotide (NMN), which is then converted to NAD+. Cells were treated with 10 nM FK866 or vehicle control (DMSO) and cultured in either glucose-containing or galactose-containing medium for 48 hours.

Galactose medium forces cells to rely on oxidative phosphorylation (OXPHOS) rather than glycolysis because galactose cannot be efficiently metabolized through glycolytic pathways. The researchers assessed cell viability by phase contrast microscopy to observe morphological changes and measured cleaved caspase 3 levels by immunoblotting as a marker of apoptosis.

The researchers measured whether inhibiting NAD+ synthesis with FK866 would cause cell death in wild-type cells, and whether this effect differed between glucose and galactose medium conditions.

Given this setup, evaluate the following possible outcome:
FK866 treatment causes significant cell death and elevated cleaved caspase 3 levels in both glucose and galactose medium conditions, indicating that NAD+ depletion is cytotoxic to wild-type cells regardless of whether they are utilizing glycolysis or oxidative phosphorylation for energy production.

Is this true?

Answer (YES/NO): NO